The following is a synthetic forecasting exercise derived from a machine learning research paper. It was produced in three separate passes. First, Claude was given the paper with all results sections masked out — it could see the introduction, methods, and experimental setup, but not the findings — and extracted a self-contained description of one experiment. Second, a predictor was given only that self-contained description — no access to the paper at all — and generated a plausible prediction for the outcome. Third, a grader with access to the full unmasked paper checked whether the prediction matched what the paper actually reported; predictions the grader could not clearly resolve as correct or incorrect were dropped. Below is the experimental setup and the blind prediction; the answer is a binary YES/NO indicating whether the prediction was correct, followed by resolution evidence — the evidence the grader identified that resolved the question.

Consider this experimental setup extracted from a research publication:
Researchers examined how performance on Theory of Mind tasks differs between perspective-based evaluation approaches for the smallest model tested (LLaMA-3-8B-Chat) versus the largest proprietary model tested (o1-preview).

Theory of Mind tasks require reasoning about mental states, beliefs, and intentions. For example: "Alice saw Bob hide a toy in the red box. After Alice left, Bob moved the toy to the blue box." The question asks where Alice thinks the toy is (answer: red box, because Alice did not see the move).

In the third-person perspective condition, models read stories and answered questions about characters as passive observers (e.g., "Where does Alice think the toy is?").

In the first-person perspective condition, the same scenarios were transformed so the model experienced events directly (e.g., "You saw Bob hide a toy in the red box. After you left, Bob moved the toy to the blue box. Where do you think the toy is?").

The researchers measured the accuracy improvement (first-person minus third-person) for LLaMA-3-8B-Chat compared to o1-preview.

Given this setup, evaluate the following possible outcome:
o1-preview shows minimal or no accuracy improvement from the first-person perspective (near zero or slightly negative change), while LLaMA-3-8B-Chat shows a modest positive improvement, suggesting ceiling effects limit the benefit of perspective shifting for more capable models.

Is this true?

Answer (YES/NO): NO